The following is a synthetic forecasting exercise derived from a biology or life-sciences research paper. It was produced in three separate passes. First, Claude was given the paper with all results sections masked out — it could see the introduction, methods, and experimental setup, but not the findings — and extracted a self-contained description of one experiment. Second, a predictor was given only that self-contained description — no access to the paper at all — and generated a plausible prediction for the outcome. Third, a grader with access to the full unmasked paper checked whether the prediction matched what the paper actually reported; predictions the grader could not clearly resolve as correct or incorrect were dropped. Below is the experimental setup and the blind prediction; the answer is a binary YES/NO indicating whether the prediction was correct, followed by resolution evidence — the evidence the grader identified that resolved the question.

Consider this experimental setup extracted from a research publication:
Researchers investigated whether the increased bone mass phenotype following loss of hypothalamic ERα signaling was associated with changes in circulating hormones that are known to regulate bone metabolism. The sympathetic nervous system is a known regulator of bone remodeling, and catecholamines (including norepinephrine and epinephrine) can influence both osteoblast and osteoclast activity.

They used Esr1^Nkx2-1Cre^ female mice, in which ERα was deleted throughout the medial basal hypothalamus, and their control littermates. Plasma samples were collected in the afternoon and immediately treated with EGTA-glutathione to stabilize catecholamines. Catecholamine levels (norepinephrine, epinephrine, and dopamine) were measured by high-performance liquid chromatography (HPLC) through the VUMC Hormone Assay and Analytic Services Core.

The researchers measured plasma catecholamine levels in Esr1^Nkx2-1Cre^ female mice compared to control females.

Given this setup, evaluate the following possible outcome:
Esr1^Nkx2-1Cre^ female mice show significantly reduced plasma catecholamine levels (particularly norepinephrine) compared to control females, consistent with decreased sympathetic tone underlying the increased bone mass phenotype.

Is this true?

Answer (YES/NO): NO